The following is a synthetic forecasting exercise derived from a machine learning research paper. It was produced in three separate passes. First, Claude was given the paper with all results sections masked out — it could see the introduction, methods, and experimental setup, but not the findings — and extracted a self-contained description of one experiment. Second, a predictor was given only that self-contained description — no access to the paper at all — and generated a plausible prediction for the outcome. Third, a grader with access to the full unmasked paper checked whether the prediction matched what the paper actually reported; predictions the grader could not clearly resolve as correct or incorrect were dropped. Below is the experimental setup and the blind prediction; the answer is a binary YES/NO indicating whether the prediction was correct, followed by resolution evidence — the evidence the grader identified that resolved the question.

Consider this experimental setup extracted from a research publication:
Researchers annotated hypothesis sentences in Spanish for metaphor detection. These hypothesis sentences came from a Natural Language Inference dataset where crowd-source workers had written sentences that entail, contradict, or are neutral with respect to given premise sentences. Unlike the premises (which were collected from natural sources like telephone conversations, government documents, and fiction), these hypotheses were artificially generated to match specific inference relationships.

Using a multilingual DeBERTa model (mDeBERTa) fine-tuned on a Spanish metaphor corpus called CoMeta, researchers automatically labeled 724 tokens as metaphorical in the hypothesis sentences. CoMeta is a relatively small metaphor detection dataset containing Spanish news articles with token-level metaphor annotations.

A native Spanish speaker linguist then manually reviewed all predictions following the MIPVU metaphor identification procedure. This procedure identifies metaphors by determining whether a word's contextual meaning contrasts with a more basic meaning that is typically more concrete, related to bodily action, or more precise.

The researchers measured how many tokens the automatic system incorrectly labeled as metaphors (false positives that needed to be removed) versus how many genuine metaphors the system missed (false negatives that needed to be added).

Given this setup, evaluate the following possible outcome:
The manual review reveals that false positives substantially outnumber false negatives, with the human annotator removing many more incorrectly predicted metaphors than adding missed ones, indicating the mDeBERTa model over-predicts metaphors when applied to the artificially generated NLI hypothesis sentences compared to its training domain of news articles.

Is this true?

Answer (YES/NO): NO